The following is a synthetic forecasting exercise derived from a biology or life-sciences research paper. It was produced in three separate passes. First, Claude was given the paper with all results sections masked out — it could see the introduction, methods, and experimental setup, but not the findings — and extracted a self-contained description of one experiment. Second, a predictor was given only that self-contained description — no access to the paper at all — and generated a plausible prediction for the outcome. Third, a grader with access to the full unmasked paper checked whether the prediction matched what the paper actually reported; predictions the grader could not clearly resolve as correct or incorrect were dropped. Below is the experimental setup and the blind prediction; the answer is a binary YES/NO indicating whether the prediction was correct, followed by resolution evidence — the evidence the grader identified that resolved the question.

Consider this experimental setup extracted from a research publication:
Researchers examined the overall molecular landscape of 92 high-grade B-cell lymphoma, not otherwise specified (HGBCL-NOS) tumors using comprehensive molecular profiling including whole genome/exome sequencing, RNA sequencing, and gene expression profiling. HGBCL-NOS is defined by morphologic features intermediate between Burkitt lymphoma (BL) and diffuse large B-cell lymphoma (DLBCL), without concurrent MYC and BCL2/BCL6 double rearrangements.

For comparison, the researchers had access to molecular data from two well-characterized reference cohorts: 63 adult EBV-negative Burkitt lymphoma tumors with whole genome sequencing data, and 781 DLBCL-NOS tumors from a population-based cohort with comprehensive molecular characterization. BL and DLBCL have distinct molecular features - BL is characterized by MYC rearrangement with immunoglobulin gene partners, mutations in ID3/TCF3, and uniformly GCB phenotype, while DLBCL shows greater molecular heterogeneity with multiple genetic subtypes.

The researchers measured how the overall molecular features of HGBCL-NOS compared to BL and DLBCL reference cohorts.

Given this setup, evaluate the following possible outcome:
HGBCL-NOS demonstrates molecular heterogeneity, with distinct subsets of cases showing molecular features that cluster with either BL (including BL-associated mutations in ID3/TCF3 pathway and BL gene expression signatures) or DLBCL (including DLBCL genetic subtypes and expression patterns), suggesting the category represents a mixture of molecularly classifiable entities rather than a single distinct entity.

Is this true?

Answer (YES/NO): YES